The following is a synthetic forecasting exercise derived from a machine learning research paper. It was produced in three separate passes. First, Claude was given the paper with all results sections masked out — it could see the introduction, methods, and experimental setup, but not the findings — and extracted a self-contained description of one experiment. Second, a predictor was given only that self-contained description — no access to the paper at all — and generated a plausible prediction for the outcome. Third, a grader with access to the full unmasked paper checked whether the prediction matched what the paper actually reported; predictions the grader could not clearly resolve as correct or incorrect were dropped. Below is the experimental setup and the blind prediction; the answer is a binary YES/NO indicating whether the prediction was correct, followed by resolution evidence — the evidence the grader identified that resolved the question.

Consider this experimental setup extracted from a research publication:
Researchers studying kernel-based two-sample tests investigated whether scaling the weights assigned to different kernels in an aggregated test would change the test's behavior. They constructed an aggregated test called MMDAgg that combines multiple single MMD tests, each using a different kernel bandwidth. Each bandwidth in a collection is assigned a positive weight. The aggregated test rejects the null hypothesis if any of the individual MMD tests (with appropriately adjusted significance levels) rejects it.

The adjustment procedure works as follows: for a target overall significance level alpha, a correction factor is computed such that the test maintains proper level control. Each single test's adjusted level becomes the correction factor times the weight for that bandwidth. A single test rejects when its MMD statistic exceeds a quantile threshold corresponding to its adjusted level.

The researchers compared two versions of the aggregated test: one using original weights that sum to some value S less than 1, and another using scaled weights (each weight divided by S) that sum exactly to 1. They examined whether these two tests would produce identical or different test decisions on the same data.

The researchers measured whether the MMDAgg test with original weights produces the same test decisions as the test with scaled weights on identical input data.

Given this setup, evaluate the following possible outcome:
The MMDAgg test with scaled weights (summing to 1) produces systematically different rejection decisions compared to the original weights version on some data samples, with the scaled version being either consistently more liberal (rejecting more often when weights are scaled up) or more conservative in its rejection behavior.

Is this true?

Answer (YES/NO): NO